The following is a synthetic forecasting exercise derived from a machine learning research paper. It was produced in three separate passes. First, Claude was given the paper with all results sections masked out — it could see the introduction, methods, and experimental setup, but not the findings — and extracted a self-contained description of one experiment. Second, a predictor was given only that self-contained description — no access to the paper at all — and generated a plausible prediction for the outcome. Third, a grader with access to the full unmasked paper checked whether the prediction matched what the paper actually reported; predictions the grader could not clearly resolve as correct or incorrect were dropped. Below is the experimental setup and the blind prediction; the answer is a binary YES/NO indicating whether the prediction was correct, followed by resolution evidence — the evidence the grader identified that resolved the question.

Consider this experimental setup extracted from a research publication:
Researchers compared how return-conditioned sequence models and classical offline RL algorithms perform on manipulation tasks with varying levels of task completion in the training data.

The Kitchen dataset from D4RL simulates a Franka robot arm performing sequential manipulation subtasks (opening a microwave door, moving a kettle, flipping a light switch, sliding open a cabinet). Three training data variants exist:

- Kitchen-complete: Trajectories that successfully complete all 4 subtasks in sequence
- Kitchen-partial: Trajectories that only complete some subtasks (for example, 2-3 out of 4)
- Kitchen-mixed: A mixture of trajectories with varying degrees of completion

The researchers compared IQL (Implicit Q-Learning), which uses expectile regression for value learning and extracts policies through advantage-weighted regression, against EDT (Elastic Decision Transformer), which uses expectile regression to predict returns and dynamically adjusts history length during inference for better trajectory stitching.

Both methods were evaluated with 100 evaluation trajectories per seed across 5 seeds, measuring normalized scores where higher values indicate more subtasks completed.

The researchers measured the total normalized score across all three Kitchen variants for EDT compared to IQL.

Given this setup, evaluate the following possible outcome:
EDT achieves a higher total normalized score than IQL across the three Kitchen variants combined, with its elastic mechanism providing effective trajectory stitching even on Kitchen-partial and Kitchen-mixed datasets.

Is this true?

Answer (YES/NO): NO